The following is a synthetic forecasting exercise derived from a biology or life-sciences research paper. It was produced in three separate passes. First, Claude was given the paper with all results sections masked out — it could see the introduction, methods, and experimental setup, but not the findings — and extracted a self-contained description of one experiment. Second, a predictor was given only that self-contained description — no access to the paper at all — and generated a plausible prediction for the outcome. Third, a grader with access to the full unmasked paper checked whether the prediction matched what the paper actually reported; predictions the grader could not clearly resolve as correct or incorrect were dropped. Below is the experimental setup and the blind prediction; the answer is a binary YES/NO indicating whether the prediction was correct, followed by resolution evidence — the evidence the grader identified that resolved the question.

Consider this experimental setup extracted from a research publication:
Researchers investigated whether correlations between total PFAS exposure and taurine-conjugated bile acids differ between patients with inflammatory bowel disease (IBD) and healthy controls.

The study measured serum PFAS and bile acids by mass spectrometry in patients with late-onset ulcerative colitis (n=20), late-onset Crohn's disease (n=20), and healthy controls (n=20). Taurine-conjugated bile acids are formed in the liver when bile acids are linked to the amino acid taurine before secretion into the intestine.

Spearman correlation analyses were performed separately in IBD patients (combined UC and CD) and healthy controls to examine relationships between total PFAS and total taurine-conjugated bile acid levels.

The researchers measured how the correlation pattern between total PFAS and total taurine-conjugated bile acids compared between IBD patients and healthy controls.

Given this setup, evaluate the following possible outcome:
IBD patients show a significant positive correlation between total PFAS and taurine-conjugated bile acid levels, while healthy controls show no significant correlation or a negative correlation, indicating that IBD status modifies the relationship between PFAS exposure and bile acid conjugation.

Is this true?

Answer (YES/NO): YES